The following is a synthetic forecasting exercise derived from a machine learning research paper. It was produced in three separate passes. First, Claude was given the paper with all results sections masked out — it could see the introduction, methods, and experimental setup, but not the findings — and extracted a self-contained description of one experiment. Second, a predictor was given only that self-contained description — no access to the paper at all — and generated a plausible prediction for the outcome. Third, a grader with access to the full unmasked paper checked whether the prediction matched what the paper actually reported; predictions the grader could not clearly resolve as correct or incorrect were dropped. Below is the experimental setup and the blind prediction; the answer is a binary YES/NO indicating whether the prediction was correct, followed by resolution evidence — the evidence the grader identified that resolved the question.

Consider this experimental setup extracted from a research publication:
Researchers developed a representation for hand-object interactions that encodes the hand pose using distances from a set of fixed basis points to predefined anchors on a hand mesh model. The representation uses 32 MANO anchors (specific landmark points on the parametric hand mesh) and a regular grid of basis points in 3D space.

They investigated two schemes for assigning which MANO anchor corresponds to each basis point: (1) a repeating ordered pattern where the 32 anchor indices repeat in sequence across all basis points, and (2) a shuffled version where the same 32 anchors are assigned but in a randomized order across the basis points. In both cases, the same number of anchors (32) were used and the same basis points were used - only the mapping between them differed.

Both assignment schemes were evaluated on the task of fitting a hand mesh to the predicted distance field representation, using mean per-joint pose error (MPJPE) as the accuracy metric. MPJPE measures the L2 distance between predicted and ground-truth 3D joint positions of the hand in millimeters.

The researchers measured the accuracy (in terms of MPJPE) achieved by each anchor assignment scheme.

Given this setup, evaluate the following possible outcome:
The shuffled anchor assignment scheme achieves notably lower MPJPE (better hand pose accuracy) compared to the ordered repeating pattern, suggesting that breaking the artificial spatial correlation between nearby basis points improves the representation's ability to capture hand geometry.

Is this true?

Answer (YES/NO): NO